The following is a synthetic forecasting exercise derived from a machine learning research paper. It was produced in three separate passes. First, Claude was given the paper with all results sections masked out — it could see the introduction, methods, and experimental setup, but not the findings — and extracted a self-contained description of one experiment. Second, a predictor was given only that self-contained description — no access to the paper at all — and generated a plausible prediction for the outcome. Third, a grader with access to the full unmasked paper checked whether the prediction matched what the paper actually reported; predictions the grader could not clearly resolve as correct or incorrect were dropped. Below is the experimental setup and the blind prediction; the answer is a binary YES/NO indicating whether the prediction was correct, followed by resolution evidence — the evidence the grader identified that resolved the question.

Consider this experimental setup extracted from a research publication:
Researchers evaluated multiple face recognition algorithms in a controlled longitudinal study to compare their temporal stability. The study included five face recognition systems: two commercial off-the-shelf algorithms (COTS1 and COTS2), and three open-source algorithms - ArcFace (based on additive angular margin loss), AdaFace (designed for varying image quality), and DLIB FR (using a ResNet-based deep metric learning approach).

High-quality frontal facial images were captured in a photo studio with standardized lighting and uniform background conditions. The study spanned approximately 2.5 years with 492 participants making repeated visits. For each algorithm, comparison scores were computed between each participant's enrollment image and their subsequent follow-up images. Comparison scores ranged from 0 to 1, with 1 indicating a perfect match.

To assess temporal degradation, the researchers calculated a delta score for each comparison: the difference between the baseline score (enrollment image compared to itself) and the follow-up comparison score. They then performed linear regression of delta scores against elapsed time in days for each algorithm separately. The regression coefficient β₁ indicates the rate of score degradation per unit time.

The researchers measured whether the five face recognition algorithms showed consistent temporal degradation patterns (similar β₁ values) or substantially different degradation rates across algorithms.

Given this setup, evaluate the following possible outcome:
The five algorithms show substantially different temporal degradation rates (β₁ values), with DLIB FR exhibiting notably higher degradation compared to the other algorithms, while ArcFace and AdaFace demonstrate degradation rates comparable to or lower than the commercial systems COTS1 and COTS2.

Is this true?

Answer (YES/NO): NO